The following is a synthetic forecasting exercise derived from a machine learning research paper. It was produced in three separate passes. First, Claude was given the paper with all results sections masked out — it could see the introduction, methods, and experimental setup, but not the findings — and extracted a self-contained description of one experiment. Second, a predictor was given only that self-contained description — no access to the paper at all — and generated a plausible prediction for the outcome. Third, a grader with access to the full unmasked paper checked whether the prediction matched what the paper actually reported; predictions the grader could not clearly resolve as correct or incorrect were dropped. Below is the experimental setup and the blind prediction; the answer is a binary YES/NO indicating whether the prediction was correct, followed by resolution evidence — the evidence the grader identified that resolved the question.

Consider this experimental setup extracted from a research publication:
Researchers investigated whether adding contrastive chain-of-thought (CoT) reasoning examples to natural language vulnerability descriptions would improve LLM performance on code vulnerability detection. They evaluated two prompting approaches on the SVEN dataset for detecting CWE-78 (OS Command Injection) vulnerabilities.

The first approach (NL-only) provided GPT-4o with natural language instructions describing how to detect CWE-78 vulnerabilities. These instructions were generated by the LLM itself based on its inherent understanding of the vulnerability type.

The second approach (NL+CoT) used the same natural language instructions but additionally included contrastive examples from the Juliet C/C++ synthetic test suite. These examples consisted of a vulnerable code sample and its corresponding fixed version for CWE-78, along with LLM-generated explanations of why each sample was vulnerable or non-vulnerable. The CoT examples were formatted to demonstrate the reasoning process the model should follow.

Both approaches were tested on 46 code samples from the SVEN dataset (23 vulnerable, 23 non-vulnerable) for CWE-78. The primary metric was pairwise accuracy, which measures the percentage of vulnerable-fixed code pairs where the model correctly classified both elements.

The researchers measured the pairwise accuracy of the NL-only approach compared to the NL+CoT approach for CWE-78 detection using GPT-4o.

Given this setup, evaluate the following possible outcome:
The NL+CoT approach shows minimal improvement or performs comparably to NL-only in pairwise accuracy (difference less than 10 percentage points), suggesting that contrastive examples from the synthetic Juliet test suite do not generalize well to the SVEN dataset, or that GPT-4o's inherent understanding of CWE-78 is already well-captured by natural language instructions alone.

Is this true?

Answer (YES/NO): YES